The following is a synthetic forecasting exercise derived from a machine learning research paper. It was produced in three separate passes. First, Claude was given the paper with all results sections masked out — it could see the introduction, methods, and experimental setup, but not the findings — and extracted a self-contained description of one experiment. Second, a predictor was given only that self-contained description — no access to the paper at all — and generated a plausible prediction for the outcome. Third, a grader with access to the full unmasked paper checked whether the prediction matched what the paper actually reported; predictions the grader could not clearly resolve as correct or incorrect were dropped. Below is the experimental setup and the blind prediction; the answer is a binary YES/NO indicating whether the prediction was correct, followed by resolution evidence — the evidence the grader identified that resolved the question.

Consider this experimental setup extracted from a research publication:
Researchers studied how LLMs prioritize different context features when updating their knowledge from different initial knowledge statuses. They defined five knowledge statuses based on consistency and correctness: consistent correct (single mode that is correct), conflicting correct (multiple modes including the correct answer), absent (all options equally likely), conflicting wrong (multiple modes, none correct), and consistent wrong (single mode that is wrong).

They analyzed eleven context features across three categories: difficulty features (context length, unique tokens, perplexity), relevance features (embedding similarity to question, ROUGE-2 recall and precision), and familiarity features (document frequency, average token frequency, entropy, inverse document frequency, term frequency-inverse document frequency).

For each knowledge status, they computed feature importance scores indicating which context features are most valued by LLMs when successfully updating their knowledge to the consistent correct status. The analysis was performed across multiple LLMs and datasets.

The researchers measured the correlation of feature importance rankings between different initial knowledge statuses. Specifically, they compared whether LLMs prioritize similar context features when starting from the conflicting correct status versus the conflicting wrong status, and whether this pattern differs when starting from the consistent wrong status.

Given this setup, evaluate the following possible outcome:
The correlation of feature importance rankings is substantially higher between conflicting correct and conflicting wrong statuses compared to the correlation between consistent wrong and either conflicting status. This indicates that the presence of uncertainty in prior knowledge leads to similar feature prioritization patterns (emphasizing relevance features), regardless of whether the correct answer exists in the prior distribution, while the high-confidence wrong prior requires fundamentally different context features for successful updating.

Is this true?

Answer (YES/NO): YES